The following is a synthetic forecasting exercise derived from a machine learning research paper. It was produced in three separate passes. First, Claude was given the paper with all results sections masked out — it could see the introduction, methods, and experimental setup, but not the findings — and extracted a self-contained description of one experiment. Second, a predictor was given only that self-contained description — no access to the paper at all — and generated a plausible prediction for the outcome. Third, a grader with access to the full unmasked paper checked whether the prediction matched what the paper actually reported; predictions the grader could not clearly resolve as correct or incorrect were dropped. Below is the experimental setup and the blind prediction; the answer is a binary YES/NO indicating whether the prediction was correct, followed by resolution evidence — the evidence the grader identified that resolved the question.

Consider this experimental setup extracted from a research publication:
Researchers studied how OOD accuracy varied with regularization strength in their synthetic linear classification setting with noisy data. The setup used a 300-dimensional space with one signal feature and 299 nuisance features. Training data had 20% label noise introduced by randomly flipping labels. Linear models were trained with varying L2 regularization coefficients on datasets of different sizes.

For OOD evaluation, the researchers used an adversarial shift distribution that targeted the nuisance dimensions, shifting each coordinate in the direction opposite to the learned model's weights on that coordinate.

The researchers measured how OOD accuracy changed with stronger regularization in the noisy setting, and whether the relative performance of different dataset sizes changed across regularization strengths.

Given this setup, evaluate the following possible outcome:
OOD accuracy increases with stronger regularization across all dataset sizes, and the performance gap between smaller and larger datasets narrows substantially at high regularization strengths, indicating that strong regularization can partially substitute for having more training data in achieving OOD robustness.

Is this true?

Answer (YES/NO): NO